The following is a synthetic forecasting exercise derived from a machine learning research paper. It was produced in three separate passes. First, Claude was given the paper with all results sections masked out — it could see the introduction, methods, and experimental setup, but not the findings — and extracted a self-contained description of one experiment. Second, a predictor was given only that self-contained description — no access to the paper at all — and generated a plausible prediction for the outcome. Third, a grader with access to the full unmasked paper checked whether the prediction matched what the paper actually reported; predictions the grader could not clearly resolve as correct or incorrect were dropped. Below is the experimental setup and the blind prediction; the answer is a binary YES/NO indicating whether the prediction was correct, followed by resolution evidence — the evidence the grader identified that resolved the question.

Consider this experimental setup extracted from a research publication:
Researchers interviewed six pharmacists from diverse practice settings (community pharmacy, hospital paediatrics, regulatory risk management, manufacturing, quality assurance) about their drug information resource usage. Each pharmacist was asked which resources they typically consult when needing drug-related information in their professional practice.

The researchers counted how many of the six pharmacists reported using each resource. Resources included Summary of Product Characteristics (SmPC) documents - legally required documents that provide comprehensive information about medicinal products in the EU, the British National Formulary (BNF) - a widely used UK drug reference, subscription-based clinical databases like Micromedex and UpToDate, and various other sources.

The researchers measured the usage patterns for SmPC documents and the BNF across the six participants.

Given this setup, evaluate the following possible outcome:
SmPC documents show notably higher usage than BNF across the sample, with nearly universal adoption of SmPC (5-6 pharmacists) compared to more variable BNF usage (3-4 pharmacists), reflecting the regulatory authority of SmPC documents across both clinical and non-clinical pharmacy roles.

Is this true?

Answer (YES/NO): NO